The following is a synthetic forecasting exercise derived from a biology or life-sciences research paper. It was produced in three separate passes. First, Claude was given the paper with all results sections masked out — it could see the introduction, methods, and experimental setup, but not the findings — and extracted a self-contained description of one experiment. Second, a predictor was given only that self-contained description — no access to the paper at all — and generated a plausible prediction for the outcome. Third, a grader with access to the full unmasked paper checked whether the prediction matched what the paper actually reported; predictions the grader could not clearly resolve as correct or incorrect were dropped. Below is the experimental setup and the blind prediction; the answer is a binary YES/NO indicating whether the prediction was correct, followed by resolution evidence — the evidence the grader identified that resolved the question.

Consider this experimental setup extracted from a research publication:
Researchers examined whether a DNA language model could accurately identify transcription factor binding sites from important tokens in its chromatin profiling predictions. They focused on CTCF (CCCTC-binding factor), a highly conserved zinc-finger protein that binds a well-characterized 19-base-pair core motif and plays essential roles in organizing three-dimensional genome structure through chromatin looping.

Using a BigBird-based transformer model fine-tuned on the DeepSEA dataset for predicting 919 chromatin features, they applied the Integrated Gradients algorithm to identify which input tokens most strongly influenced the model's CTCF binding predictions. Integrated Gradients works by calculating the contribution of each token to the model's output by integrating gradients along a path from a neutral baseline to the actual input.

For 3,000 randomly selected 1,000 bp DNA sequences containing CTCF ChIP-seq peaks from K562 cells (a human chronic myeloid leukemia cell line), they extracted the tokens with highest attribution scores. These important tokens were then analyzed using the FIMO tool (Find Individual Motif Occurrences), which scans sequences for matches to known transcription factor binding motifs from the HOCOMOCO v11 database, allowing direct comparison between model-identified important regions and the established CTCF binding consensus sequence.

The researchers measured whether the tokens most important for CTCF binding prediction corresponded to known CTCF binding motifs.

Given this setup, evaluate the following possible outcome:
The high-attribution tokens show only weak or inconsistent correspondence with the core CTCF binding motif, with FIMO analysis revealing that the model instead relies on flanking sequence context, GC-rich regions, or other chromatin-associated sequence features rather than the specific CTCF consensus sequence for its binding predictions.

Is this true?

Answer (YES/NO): NO